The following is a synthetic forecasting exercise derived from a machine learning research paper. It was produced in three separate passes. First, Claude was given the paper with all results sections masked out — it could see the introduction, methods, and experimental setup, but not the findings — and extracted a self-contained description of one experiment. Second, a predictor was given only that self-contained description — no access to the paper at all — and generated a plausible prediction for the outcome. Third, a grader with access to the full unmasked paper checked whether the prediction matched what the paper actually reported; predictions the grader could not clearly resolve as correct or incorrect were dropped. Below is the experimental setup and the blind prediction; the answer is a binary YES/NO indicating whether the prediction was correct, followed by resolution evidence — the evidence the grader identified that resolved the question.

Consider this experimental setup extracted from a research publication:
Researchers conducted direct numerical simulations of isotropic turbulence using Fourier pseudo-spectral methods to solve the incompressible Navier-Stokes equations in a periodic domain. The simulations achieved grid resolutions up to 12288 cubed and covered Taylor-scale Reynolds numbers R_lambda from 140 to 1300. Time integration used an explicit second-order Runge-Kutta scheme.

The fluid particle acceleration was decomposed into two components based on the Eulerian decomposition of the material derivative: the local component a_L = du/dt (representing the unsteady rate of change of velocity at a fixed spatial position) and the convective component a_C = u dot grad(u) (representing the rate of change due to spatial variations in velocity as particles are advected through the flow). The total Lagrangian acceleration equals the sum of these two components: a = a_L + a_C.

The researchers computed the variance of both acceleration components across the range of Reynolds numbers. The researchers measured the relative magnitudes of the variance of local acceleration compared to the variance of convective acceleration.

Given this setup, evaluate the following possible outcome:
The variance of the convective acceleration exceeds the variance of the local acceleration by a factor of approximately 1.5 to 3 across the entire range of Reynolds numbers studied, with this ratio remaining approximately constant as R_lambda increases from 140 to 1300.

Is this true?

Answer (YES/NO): NO